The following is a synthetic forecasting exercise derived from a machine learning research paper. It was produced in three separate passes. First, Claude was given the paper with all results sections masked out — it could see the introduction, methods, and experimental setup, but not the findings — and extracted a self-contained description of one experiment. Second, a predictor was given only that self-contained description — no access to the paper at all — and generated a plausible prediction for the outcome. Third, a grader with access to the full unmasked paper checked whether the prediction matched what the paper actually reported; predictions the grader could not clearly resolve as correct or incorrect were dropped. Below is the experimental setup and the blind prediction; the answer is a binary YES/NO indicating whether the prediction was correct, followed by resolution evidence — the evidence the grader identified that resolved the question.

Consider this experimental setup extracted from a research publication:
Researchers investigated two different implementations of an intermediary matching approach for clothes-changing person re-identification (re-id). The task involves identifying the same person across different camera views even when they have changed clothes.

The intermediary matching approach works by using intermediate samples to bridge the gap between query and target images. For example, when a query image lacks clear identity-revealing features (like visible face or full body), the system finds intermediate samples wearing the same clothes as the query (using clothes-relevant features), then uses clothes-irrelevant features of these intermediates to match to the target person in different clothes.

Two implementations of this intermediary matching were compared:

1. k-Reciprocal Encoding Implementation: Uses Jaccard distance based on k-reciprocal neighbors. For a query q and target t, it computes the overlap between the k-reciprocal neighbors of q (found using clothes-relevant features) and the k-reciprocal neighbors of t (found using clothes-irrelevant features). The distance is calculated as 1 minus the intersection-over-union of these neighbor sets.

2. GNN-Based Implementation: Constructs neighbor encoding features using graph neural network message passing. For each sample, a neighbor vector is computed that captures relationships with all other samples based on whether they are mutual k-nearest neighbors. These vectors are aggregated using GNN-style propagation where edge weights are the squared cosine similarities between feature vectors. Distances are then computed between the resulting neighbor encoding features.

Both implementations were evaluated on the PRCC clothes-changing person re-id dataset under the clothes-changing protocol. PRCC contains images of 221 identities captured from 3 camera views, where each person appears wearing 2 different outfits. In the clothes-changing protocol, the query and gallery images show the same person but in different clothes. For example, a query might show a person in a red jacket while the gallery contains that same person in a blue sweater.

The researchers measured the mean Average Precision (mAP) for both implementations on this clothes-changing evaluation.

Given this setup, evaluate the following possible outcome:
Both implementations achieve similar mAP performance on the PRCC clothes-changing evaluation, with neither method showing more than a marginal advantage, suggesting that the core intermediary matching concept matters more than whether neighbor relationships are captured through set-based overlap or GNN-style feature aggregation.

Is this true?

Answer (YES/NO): YES